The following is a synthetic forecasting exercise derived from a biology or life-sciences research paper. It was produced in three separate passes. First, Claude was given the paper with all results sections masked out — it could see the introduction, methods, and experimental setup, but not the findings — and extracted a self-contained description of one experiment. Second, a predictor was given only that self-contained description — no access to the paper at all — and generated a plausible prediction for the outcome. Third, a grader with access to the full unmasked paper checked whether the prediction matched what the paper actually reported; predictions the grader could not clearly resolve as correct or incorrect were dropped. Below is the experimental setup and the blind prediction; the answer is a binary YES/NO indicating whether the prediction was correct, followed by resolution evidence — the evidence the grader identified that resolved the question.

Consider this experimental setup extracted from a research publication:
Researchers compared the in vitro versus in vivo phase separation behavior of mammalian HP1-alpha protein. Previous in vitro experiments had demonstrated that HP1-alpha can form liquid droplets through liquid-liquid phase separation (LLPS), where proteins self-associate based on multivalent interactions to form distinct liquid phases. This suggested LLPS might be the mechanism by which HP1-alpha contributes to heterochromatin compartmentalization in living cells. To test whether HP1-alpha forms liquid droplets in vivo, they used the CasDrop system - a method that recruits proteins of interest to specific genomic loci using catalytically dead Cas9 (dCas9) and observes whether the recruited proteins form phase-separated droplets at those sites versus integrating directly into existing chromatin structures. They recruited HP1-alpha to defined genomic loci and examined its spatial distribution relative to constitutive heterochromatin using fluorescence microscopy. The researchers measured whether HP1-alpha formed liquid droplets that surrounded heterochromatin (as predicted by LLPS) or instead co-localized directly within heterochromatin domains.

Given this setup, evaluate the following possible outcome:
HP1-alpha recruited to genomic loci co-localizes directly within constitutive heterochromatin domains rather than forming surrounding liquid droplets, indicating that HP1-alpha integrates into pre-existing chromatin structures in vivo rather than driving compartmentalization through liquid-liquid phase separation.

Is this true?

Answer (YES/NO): YES